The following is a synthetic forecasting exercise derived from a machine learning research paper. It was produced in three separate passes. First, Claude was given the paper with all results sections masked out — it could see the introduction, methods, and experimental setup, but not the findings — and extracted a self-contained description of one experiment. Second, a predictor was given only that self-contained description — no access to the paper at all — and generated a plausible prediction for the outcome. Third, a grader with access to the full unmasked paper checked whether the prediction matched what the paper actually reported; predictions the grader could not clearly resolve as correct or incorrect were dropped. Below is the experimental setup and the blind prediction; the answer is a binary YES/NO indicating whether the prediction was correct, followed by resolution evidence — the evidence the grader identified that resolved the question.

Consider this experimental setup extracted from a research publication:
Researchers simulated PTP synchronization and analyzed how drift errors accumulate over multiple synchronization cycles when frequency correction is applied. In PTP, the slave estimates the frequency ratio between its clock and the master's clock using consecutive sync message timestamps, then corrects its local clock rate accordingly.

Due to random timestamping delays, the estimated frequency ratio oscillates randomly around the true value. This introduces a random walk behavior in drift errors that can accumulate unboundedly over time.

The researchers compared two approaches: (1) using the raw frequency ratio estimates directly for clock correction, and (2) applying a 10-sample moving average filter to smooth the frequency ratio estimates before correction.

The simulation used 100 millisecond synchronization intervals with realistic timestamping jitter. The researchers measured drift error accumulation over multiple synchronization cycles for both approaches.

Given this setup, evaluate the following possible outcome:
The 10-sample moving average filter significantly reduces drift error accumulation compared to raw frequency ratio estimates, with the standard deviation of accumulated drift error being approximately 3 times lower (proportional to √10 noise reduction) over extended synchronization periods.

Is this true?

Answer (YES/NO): NO